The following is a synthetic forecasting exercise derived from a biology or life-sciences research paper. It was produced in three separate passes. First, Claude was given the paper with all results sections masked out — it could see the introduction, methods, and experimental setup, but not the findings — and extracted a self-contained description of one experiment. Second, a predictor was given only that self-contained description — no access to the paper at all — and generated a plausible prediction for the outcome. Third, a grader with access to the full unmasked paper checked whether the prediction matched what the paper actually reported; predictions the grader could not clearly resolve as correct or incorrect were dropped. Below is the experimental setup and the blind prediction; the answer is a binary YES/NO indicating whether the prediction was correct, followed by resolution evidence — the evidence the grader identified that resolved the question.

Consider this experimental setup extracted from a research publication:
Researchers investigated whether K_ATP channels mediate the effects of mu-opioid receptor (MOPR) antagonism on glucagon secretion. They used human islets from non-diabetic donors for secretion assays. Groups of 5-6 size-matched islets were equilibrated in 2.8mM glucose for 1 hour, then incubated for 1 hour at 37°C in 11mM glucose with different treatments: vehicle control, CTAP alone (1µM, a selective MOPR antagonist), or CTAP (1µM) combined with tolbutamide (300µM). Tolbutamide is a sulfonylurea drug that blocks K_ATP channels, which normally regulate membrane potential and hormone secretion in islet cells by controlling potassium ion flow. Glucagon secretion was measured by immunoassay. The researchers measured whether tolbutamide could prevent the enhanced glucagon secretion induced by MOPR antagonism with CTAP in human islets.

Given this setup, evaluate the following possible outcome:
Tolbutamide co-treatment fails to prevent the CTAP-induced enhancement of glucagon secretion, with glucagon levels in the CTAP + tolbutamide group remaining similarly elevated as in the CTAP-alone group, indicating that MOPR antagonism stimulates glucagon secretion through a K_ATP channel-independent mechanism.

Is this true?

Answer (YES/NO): YES